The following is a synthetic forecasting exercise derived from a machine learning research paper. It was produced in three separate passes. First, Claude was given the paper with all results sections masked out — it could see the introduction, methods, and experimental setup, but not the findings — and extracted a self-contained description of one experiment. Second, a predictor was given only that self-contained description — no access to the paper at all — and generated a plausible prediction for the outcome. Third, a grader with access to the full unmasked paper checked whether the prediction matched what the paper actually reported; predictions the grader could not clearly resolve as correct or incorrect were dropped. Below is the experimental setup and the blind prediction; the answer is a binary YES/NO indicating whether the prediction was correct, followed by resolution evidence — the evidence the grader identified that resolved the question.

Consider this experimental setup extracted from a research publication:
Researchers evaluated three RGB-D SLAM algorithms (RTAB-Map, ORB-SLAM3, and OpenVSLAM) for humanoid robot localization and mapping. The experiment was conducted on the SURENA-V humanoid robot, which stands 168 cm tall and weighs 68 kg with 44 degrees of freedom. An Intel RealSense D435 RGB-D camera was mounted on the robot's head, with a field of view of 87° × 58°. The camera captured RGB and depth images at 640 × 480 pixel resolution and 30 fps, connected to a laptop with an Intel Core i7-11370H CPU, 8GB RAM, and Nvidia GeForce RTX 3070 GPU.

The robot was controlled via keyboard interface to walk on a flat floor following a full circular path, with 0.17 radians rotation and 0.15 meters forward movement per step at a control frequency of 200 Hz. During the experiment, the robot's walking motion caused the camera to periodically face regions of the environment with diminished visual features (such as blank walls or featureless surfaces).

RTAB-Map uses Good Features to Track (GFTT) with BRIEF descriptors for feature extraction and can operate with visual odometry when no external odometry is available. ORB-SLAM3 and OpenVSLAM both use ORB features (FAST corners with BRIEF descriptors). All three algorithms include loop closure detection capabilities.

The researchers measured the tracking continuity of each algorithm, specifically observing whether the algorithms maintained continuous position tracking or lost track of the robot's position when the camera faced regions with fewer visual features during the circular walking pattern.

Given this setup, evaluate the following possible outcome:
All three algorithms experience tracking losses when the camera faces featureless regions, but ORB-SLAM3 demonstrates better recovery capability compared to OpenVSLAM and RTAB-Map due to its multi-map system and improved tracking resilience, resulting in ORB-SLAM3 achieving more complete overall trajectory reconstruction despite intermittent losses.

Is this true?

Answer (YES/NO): NO